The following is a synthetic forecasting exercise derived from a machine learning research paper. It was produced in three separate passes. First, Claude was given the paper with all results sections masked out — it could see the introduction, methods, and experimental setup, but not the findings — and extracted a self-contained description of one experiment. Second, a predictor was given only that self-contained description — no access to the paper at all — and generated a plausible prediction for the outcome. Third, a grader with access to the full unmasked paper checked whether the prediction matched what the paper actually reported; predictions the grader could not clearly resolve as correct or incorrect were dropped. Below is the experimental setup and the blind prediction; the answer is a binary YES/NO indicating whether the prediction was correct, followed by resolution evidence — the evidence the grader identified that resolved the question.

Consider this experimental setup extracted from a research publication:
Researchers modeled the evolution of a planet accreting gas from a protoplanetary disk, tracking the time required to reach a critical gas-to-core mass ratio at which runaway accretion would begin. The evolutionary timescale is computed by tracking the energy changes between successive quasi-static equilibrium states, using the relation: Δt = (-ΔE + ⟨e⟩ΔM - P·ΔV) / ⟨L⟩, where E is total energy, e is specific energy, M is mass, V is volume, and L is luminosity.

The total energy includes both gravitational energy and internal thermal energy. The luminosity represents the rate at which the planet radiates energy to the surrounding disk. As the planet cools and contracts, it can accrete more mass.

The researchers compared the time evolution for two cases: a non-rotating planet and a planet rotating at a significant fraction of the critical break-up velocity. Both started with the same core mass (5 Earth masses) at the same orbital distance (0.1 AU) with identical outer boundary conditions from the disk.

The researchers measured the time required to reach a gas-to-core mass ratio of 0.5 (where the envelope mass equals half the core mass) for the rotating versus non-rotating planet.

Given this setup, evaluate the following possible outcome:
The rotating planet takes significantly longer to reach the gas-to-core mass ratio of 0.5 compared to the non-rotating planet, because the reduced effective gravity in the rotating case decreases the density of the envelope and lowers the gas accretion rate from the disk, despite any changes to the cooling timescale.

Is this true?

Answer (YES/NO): NO